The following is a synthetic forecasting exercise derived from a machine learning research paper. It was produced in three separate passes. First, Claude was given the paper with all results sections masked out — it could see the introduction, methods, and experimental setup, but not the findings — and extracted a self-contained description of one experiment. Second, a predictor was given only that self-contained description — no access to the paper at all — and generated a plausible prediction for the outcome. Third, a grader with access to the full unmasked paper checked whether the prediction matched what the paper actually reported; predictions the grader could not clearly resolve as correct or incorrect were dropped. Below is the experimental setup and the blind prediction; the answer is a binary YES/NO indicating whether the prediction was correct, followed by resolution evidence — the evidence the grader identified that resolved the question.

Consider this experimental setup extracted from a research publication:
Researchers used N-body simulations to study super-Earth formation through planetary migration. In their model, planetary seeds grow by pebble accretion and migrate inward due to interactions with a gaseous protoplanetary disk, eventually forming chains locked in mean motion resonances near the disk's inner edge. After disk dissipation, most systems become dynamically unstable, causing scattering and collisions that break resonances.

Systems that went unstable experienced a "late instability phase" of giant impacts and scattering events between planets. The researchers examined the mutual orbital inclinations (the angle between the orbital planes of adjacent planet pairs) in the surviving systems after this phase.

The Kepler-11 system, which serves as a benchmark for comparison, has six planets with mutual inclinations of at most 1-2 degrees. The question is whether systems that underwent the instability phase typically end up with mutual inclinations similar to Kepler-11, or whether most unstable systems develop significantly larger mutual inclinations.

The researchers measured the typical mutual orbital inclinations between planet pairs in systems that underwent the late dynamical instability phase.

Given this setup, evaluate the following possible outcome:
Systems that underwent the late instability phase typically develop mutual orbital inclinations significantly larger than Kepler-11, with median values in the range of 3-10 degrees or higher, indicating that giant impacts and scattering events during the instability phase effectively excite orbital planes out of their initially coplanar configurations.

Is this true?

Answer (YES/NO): YES